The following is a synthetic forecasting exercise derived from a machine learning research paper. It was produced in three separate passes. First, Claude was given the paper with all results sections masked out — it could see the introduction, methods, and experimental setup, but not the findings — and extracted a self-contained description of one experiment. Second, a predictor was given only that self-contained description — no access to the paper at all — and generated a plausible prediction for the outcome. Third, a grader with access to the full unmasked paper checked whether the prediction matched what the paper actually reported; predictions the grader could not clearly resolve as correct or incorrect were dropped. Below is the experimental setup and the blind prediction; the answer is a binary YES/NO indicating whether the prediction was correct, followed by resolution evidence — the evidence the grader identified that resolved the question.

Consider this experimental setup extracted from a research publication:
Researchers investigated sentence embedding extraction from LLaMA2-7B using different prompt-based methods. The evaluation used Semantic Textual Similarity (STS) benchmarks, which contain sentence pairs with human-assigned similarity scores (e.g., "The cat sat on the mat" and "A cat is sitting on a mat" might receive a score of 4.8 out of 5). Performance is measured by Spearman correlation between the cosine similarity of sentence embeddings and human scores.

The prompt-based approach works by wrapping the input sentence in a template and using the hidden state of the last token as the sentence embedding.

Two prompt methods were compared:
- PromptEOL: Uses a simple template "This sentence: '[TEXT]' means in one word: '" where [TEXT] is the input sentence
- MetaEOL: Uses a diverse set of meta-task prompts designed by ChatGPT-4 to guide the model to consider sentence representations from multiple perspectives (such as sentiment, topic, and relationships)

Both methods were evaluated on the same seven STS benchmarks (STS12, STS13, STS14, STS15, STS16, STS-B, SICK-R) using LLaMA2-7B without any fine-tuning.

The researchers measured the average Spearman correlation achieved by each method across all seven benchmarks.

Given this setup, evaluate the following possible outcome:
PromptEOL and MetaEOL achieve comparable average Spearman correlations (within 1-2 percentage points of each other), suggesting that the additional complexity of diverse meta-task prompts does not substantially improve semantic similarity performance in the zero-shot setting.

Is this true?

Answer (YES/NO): NO